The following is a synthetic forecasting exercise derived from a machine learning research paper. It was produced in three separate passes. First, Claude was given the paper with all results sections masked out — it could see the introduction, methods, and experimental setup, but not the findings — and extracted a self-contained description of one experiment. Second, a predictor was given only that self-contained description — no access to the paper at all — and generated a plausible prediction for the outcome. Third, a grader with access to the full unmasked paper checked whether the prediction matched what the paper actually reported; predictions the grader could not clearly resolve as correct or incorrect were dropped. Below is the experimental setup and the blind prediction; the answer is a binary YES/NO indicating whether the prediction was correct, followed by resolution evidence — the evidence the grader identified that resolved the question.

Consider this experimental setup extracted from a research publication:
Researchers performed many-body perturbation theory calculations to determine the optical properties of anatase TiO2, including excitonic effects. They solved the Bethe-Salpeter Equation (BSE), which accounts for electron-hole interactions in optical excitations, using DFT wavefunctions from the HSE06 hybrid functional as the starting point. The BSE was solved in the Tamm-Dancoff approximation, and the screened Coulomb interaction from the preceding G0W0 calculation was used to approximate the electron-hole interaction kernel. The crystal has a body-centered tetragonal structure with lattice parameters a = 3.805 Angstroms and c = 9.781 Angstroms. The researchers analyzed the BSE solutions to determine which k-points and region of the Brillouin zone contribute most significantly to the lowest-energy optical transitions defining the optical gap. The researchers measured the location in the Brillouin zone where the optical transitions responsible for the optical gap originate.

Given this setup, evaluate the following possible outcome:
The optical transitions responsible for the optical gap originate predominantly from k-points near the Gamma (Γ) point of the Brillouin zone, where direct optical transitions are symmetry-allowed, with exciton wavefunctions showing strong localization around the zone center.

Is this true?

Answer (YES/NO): NO